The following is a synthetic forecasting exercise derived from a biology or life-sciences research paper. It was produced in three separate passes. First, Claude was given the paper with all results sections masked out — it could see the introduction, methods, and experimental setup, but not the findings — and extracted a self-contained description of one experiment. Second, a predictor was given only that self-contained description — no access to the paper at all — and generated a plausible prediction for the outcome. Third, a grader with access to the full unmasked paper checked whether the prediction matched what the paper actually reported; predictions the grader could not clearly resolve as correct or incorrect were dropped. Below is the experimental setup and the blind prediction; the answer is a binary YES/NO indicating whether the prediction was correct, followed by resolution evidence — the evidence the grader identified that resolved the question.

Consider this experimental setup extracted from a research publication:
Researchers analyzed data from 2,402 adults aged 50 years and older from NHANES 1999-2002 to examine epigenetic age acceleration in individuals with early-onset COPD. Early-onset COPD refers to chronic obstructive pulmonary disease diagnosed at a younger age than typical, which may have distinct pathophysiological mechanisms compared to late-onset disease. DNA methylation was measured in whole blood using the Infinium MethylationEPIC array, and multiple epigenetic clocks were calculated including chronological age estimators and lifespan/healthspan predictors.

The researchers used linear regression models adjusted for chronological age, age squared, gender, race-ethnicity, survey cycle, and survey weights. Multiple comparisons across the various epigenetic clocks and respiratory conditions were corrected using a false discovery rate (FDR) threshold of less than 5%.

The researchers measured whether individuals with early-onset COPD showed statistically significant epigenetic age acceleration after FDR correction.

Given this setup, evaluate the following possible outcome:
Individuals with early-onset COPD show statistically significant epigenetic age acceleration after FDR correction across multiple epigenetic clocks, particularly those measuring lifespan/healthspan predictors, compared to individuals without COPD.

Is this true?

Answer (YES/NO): NO